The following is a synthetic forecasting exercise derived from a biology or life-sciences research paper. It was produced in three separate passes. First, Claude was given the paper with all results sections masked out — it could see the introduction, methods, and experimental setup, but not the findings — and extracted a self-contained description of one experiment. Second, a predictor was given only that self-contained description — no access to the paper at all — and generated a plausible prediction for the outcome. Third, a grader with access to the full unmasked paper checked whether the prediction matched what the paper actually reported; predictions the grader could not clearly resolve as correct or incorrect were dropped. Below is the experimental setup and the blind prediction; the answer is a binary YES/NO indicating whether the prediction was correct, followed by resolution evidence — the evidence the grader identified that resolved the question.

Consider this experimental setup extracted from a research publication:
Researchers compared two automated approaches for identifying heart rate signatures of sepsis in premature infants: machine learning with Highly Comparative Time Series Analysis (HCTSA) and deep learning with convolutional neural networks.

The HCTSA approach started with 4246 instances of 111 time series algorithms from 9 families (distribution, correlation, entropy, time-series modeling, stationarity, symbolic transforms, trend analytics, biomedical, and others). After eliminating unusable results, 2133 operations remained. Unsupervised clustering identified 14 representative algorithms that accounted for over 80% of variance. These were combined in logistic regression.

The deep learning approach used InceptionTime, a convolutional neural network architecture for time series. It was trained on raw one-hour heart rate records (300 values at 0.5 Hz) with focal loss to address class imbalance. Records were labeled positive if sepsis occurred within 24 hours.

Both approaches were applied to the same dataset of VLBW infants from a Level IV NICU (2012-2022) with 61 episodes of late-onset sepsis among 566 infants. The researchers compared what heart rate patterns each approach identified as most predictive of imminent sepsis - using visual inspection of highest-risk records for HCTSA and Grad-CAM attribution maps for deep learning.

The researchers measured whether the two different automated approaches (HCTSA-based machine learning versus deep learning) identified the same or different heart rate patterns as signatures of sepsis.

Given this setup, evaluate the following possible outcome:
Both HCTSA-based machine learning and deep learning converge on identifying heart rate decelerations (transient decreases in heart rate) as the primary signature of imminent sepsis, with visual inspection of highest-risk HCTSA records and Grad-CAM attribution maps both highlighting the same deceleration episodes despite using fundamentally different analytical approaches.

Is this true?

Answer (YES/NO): NO